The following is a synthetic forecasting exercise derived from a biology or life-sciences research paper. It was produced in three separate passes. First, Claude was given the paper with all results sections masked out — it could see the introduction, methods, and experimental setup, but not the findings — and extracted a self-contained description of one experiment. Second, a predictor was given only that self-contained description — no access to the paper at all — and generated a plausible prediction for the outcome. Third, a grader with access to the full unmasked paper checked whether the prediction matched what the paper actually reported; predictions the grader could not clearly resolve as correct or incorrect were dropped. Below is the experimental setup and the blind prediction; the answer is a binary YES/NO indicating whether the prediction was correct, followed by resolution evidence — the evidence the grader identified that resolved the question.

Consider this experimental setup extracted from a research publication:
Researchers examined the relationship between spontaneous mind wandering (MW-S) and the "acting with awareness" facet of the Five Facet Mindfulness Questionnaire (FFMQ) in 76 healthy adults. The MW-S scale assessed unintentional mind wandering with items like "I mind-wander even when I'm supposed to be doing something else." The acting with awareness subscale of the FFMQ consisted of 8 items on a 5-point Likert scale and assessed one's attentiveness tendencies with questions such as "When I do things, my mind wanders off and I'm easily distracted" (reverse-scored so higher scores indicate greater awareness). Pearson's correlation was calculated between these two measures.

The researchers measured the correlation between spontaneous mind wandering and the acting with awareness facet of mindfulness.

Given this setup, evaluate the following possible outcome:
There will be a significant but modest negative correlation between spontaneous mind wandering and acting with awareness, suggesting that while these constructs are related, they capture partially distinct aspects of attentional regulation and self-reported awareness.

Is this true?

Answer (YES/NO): YES